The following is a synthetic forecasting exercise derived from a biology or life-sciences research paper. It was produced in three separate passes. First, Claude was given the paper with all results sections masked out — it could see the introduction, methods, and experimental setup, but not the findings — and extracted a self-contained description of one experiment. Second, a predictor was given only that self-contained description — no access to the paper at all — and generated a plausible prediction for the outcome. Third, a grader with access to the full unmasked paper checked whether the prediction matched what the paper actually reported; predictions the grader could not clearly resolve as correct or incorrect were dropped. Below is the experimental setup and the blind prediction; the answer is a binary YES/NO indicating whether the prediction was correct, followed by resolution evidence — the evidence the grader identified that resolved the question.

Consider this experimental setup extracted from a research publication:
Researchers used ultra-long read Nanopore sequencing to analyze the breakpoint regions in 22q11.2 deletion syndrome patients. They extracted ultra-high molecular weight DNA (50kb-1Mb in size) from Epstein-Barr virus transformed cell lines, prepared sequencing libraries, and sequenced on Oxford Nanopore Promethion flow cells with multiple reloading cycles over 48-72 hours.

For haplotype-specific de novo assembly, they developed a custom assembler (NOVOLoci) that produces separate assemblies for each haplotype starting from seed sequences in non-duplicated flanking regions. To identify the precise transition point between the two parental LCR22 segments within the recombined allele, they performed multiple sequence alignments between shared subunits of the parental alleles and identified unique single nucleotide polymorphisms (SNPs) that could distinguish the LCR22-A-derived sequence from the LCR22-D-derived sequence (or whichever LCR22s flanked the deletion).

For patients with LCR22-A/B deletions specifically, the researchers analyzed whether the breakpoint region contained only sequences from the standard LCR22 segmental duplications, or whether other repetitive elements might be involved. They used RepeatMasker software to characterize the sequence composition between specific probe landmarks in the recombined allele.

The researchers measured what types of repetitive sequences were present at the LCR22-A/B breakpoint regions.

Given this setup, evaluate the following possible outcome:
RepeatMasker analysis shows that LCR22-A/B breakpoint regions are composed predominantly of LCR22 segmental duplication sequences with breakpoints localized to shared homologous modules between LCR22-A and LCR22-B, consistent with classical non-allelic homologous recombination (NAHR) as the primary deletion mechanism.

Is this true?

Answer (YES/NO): NO